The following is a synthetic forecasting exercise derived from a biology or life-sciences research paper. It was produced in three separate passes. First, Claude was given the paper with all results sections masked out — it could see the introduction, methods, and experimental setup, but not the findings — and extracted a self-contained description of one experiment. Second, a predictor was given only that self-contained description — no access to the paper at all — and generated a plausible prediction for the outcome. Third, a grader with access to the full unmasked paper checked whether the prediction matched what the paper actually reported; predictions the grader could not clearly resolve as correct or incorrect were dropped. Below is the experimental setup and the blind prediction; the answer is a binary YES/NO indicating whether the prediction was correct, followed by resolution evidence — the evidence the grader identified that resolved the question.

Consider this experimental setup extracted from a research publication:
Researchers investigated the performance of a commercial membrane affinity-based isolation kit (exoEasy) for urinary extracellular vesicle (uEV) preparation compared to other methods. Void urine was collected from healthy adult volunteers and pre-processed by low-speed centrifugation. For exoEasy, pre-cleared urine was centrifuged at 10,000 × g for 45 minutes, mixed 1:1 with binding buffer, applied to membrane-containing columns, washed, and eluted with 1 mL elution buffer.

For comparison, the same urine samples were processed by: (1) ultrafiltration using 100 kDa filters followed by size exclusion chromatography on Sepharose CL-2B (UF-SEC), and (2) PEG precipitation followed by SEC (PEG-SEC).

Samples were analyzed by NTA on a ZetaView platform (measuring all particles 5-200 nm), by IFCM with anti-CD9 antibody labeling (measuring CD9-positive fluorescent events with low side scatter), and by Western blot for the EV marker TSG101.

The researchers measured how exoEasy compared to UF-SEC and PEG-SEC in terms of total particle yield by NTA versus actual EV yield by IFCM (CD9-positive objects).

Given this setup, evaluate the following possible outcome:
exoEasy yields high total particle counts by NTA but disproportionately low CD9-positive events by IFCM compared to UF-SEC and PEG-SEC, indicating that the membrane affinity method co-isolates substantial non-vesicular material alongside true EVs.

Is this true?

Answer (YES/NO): YES